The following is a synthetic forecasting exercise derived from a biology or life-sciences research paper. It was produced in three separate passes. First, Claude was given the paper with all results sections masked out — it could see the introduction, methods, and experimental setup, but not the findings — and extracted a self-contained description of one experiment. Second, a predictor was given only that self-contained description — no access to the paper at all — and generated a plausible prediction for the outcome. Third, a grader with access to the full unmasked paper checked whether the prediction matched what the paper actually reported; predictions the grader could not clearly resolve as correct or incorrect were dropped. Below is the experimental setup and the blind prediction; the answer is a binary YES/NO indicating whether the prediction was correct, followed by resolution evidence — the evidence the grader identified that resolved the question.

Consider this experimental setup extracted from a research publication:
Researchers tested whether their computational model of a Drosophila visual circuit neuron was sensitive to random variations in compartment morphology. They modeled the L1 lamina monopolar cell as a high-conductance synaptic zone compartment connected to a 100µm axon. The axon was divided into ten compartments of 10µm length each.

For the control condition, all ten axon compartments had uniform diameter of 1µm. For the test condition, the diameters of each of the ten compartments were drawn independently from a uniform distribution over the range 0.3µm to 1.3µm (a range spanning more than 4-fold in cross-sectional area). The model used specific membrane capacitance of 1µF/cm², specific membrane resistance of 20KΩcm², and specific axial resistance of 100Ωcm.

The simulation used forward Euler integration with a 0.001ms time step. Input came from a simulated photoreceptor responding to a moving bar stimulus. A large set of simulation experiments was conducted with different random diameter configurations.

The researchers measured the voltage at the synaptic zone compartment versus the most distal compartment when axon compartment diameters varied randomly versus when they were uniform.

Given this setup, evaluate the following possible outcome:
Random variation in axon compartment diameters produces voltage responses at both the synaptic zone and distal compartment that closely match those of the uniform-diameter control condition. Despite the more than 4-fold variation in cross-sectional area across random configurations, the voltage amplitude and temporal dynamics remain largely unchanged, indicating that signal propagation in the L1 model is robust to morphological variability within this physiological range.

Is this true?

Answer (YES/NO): YES